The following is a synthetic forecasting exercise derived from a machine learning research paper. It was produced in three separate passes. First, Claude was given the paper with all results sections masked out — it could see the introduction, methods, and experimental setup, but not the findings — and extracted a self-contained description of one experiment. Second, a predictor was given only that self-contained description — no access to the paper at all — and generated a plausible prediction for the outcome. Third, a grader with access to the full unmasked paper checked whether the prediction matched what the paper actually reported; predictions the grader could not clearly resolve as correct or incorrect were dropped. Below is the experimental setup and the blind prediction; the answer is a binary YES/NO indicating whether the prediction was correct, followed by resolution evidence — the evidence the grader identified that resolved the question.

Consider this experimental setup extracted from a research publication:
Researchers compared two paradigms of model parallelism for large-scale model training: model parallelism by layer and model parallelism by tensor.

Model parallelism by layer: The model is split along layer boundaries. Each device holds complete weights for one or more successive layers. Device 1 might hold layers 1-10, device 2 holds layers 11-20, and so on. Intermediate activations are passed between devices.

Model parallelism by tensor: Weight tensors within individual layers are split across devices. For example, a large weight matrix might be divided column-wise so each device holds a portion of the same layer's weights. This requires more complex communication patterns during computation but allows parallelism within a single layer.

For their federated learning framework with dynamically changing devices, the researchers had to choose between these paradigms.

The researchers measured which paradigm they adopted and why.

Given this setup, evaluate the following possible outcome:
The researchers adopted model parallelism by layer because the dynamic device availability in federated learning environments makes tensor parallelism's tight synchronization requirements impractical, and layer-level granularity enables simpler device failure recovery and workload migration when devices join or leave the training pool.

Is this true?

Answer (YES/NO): NO